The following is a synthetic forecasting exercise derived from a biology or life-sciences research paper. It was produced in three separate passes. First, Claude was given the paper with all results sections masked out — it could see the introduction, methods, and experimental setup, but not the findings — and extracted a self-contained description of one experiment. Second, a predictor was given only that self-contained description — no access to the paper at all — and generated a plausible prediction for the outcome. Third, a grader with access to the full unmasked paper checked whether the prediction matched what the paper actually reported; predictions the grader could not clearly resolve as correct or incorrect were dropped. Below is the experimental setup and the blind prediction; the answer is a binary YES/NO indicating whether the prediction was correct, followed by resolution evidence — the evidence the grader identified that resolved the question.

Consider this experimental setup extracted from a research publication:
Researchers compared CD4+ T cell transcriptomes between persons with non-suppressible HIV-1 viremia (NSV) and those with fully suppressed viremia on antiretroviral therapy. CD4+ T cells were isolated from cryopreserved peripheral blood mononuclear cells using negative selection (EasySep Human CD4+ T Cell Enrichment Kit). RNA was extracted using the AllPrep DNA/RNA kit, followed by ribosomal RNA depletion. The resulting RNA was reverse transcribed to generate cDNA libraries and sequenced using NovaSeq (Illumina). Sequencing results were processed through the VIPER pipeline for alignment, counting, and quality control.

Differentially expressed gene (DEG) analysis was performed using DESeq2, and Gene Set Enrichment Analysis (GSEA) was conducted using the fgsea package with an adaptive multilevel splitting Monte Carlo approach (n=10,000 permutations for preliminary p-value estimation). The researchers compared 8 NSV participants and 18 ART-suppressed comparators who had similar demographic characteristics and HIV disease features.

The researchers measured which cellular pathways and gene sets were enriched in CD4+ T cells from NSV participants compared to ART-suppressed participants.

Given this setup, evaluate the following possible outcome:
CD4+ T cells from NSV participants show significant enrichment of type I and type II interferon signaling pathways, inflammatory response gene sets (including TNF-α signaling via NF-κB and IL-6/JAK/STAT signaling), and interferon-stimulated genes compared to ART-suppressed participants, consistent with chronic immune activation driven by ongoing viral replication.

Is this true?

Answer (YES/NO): NO